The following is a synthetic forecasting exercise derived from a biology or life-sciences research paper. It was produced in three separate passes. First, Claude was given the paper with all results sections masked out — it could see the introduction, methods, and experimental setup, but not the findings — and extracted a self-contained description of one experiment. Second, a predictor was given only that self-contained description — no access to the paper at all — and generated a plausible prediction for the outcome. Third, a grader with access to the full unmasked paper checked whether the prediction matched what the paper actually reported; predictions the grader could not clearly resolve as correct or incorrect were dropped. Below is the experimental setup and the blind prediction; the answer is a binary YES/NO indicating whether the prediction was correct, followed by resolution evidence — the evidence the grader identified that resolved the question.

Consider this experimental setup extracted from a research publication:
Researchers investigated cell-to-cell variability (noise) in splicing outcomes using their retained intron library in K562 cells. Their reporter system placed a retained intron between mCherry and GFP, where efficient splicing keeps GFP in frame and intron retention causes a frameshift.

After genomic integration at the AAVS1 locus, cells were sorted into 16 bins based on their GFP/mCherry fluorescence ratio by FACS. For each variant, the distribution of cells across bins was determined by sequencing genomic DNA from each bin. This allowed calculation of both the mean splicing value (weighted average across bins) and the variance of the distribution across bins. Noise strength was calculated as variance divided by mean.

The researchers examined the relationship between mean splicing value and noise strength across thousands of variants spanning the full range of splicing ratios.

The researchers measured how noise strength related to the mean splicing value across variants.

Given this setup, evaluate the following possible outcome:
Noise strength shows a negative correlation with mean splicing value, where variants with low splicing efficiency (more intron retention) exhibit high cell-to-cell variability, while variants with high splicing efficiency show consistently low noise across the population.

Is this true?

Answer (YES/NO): YES